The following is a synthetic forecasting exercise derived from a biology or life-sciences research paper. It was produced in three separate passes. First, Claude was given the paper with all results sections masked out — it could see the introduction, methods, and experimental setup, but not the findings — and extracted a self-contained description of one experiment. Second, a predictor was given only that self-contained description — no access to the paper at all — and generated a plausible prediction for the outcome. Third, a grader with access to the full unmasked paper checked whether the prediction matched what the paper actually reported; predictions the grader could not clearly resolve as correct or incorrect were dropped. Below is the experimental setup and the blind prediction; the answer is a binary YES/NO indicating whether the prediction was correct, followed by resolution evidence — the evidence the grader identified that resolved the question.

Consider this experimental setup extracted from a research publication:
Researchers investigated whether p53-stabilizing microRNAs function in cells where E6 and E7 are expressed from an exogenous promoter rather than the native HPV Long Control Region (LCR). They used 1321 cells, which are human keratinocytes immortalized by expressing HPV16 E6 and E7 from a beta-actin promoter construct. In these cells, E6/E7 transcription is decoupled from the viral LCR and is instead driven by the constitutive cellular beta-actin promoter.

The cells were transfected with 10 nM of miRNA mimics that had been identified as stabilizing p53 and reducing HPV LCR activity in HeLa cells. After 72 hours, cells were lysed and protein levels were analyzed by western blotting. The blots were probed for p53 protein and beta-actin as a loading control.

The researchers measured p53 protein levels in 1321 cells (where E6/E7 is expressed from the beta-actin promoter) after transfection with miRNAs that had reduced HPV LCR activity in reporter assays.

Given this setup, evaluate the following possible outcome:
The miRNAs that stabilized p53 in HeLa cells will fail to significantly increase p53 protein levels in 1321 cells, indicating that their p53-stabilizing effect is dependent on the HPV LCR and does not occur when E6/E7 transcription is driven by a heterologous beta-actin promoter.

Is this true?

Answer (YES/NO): NO